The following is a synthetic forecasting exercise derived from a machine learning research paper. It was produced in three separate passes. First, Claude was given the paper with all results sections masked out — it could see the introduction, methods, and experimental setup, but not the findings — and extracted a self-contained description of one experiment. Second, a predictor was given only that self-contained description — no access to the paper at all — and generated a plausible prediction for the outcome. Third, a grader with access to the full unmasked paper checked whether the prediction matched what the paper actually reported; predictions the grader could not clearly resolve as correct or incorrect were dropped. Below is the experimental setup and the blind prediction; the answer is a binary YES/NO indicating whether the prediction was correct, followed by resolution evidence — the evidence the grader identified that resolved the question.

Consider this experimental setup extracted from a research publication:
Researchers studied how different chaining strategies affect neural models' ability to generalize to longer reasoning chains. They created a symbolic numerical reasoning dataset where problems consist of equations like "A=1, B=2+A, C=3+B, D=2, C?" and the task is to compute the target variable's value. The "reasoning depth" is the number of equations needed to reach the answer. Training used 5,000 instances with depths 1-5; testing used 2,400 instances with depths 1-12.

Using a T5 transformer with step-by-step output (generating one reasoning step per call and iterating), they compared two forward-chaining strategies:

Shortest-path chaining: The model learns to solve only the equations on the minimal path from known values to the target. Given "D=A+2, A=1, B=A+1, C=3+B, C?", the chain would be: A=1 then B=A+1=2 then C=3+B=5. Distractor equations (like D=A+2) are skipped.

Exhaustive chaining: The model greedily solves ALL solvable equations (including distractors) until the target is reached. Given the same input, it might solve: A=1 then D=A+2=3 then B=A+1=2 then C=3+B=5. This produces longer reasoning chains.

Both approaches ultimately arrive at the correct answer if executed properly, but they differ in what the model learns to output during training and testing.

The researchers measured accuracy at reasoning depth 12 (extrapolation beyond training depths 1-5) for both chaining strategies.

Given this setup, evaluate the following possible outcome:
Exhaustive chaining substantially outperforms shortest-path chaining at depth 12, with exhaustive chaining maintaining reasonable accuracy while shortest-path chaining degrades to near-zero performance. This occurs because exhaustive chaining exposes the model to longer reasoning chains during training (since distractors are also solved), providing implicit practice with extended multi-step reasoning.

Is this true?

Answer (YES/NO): NO